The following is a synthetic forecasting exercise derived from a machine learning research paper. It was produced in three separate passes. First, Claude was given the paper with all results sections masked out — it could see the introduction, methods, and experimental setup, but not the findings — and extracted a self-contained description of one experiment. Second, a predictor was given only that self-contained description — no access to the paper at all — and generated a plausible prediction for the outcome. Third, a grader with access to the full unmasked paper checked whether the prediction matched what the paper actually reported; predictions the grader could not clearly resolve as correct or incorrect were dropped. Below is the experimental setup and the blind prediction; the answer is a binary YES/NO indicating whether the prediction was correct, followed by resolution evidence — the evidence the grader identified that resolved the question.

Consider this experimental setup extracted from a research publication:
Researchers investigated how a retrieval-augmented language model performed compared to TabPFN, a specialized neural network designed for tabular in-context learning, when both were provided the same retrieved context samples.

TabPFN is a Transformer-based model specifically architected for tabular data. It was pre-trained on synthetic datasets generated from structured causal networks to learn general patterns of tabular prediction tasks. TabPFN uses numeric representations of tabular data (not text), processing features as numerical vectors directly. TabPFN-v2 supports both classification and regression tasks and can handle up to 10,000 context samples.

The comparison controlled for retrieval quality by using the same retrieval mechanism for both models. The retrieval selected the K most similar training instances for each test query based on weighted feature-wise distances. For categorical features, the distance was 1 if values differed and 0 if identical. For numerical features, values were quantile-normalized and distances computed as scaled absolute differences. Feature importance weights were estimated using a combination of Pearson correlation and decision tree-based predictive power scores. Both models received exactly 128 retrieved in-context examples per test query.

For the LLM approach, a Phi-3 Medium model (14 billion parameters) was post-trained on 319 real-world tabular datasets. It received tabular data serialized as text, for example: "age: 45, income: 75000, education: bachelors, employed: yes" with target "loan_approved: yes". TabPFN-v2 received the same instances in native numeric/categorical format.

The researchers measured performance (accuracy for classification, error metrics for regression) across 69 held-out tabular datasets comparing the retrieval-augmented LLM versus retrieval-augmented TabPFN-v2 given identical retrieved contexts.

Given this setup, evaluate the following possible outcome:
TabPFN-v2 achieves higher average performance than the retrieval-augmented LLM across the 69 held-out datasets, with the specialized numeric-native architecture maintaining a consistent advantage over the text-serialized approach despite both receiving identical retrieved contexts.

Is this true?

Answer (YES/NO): NO